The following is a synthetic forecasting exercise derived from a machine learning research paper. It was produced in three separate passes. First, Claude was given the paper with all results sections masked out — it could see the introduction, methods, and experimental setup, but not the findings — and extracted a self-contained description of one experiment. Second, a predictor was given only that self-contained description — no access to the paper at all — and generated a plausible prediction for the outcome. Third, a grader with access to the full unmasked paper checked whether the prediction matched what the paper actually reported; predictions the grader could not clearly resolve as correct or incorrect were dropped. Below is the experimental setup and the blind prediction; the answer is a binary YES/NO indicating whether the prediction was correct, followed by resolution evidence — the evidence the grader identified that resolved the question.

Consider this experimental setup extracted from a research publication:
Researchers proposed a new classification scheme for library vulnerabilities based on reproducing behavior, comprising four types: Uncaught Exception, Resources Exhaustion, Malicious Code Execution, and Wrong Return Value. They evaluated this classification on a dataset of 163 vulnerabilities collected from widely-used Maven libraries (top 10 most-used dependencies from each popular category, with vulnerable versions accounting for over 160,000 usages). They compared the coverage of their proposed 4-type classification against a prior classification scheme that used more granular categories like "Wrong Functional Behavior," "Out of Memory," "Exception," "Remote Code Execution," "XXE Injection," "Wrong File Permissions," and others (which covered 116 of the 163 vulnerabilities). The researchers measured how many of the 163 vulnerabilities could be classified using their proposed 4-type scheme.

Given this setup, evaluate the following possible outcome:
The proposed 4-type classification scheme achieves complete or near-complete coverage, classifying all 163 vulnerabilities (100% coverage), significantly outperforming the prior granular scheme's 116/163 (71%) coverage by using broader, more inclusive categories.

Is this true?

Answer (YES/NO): NO